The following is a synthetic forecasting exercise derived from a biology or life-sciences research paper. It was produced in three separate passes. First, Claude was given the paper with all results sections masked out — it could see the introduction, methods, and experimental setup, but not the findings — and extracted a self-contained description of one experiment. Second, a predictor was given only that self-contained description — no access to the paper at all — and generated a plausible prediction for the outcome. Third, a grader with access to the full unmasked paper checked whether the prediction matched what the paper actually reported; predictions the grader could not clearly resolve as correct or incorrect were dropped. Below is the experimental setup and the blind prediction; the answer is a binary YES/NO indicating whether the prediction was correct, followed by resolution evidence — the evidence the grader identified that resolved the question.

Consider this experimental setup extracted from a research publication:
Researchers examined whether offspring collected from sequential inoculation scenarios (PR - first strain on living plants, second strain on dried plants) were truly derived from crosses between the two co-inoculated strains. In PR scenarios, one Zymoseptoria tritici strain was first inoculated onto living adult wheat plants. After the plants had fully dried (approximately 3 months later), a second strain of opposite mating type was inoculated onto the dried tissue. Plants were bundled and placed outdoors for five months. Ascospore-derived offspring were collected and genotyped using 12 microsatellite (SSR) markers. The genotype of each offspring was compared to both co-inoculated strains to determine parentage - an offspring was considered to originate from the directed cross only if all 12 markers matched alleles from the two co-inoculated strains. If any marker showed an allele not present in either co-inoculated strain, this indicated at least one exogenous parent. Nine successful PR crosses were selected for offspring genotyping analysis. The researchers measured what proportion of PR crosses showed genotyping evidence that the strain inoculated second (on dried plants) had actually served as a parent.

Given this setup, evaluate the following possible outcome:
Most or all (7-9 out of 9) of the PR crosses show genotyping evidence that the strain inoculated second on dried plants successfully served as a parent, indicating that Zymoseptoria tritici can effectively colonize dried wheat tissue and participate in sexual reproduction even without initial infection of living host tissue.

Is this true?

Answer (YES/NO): NO